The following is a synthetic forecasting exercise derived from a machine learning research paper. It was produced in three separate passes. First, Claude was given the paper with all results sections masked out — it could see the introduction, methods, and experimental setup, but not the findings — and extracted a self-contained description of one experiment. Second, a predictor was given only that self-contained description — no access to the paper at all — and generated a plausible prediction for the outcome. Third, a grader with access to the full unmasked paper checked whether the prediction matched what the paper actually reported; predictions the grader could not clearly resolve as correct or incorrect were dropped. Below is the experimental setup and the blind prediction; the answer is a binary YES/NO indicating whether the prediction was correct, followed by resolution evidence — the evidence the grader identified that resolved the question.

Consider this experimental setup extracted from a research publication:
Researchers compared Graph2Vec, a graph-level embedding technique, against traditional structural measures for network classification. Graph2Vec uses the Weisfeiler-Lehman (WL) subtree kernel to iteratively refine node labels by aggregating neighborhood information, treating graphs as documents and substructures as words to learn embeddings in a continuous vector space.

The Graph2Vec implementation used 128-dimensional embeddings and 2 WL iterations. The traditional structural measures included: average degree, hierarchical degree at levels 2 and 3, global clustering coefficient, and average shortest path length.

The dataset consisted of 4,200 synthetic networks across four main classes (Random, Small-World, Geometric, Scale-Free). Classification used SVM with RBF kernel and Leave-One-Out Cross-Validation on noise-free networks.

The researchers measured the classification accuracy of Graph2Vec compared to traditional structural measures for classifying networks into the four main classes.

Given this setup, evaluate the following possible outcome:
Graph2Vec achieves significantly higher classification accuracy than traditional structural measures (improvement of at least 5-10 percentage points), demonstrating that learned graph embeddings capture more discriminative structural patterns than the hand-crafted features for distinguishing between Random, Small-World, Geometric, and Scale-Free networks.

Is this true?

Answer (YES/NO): YES